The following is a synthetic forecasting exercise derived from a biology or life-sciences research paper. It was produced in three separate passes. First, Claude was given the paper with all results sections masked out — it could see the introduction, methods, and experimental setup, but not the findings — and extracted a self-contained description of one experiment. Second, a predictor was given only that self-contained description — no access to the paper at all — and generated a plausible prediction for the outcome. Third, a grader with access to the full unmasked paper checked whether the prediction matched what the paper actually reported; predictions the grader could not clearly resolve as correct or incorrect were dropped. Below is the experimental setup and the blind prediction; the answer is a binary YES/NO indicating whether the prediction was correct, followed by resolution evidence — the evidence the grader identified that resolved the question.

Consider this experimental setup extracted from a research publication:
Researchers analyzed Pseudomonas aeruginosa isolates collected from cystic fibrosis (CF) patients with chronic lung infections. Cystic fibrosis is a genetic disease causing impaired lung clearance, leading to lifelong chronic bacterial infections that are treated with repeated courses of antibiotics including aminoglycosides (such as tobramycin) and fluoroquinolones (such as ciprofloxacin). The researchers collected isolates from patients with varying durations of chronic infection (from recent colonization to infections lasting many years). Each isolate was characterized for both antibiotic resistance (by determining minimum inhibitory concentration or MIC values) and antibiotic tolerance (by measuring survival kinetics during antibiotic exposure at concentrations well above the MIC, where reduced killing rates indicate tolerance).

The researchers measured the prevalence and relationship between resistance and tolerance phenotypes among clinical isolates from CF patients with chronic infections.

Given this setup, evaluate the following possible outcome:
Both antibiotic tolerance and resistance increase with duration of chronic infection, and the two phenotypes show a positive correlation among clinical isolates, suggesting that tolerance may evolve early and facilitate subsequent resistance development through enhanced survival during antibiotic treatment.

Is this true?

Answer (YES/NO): NO